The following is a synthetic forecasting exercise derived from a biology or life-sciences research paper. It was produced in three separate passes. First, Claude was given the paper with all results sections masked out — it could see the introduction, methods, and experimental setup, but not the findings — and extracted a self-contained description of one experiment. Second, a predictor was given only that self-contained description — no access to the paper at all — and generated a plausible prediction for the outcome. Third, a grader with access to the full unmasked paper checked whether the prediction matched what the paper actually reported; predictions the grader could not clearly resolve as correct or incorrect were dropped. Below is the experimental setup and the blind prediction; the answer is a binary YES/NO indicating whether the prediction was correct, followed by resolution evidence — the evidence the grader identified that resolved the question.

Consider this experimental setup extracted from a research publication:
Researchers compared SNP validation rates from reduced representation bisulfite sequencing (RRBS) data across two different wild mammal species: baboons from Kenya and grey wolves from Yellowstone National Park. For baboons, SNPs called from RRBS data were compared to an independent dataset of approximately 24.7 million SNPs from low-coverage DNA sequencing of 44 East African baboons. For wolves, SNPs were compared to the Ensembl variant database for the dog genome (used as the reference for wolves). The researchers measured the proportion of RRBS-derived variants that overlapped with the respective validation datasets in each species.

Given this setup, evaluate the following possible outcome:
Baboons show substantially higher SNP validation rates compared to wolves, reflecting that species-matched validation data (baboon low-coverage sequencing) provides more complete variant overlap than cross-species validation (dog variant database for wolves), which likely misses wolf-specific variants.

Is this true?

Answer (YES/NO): YES